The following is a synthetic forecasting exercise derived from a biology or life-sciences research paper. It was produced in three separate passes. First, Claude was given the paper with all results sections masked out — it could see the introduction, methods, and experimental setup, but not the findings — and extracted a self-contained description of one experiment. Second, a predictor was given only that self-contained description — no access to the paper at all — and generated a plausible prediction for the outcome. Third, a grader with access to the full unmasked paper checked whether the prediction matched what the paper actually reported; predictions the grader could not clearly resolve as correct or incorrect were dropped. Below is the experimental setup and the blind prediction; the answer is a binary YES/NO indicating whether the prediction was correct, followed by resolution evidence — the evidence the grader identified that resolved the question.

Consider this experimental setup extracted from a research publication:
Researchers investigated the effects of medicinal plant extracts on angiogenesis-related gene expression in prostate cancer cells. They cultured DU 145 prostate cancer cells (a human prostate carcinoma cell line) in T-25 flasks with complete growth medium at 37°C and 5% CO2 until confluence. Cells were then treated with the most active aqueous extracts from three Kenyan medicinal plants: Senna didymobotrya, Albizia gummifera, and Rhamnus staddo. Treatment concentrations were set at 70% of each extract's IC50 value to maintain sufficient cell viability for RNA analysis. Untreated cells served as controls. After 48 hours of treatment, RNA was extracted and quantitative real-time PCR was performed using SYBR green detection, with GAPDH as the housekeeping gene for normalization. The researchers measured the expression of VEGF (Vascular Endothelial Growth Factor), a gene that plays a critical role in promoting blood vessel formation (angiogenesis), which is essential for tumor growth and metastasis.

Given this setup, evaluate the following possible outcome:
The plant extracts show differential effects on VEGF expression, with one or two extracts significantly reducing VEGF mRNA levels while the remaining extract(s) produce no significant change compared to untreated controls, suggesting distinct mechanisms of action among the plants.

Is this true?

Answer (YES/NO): NO